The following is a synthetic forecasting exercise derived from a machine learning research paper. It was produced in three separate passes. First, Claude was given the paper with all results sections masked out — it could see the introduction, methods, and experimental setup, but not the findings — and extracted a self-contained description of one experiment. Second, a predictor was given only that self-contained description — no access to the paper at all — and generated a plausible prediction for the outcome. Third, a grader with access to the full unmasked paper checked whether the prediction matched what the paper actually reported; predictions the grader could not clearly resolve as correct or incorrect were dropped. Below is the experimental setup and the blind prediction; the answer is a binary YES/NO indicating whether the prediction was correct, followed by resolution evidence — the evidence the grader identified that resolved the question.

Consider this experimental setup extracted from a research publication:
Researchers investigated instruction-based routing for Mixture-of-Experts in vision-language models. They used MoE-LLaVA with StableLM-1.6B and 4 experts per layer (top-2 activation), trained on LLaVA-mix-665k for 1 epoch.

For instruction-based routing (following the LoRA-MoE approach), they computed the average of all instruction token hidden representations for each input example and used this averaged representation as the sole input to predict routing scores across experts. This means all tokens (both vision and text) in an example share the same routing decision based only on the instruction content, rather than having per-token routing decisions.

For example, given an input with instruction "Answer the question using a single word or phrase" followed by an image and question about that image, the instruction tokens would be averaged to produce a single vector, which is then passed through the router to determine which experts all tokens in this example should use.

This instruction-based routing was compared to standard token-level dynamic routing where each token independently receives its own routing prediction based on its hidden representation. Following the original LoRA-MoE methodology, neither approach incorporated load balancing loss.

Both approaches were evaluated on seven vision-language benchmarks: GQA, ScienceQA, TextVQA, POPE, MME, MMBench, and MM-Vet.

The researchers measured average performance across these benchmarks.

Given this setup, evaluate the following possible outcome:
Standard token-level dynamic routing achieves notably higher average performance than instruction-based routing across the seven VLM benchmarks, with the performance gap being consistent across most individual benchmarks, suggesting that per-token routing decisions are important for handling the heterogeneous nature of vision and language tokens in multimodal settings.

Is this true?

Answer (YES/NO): NO